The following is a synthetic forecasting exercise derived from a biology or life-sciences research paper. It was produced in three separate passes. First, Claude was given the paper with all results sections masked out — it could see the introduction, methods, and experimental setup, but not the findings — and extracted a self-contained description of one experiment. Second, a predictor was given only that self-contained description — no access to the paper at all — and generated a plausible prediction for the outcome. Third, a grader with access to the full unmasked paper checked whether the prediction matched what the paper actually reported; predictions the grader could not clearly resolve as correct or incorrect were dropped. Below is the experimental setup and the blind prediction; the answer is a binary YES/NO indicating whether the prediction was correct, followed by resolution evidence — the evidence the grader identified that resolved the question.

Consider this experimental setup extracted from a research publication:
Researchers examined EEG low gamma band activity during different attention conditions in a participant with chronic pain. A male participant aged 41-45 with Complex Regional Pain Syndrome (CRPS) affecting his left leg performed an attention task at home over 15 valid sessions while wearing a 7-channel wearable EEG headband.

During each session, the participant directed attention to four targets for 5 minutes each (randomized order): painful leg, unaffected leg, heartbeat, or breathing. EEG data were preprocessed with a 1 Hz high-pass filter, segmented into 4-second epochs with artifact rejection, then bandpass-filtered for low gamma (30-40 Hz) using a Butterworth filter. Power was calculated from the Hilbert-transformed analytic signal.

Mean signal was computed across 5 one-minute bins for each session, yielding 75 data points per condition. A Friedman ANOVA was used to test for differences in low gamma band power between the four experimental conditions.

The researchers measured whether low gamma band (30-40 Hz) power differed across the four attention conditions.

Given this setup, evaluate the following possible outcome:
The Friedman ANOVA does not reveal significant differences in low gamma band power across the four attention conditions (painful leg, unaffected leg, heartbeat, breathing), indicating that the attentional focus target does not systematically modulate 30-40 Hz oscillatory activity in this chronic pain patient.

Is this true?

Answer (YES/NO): YES